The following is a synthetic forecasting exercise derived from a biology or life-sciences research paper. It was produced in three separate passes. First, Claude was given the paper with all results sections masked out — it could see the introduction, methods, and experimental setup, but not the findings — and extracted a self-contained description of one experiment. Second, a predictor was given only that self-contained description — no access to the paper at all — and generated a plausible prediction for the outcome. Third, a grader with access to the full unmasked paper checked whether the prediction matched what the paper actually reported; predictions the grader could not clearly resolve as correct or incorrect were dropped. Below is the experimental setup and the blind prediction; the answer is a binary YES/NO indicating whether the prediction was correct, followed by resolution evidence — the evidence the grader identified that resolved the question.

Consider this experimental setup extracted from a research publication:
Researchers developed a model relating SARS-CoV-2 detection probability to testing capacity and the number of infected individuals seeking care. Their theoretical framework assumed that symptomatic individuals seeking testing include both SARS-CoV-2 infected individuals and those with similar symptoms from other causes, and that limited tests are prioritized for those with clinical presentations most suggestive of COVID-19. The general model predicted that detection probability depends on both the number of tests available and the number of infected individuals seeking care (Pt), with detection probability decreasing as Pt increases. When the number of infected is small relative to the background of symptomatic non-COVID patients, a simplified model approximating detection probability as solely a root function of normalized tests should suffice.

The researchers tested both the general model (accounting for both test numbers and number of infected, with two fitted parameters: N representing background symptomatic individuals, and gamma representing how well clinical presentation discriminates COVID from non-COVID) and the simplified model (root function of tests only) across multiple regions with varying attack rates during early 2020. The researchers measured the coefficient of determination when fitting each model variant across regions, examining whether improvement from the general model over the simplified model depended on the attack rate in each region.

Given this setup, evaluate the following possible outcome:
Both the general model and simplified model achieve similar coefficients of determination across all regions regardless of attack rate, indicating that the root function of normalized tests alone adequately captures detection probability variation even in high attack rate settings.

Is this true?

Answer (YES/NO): NO